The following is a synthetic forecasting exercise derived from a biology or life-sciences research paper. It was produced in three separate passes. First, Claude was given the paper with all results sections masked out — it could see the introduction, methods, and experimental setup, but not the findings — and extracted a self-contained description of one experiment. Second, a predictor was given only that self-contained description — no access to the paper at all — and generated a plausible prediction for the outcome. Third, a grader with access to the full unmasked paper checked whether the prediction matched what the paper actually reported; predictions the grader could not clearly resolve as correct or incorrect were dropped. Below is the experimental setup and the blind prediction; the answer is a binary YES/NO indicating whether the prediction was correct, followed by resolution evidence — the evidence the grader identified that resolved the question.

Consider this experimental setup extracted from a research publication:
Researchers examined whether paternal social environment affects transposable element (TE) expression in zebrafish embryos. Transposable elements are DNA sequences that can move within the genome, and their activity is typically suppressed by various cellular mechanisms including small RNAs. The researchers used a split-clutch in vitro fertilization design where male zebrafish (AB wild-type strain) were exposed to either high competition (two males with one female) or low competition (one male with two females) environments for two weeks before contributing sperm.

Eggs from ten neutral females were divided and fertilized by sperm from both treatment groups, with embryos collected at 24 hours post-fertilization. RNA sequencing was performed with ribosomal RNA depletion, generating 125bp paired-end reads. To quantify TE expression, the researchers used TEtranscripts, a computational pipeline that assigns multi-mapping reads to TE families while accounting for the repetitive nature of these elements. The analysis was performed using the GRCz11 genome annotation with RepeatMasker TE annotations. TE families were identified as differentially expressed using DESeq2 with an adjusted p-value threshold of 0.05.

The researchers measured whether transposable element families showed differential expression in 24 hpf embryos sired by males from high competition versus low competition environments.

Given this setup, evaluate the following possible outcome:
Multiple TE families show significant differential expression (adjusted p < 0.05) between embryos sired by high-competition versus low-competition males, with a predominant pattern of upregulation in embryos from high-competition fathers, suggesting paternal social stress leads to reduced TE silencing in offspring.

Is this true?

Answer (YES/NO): NO